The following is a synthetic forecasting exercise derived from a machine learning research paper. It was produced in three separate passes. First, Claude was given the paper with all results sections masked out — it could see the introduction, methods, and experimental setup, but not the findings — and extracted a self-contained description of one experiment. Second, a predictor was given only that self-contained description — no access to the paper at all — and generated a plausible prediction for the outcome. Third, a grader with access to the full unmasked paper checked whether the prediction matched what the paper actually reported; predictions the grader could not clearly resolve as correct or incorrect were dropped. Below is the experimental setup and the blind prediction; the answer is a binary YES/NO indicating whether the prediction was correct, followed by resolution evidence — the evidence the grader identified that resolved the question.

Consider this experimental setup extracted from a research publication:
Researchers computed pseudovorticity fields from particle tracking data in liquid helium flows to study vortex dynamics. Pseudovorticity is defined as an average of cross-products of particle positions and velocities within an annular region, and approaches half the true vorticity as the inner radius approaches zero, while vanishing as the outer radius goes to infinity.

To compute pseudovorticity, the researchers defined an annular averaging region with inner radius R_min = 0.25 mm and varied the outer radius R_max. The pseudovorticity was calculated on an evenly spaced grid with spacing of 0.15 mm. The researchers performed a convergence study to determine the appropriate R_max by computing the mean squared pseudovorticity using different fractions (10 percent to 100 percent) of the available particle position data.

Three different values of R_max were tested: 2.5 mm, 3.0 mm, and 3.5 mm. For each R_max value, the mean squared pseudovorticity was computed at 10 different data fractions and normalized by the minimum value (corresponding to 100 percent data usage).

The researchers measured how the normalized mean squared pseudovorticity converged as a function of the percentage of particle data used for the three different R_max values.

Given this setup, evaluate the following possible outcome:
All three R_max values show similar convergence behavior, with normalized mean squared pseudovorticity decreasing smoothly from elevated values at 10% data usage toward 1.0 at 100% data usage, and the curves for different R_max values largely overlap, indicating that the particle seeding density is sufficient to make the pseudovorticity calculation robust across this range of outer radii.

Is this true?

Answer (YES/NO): NO